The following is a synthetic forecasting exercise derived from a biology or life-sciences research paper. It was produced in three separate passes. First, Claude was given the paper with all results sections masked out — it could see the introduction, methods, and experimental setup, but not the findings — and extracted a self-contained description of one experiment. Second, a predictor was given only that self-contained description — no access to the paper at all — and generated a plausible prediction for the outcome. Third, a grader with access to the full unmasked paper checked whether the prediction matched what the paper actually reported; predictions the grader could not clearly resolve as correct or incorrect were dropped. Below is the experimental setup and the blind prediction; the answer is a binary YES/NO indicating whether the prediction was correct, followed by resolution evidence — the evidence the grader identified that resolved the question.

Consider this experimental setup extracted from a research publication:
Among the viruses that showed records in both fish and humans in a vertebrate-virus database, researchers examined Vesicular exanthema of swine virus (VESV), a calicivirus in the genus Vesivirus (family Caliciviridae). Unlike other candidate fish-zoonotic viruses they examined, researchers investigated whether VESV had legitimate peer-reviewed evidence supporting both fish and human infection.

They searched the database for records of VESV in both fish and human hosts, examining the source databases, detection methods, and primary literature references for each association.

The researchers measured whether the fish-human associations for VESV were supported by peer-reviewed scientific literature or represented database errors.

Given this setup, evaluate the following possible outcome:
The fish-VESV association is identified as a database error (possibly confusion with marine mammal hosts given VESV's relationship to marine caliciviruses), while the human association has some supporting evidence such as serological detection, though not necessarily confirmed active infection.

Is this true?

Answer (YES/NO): NO